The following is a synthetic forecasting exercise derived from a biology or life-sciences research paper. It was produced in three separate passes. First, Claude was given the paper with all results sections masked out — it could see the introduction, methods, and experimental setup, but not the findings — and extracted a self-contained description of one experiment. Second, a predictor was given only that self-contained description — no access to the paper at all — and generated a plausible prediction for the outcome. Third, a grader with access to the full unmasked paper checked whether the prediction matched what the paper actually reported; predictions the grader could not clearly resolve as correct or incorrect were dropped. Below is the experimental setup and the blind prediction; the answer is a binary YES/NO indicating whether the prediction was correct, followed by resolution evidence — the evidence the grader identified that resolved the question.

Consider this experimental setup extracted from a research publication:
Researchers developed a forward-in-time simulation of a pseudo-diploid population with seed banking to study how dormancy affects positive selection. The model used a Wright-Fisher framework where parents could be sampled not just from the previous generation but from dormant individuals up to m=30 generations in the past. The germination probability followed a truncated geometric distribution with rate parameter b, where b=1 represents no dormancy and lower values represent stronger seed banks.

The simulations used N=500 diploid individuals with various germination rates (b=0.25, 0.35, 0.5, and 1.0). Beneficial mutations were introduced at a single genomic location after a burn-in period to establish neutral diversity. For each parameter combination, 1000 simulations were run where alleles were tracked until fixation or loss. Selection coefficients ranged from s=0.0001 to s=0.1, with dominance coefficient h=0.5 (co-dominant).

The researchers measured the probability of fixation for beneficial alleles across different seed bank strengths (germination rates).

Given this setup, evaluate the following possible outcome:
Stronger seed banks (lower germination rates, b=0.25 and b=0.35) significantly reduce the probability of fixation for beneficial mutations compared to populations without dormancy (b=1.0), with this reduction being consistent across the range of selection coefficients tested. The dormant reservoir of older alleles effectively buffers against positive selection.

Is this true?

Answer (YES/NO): NO